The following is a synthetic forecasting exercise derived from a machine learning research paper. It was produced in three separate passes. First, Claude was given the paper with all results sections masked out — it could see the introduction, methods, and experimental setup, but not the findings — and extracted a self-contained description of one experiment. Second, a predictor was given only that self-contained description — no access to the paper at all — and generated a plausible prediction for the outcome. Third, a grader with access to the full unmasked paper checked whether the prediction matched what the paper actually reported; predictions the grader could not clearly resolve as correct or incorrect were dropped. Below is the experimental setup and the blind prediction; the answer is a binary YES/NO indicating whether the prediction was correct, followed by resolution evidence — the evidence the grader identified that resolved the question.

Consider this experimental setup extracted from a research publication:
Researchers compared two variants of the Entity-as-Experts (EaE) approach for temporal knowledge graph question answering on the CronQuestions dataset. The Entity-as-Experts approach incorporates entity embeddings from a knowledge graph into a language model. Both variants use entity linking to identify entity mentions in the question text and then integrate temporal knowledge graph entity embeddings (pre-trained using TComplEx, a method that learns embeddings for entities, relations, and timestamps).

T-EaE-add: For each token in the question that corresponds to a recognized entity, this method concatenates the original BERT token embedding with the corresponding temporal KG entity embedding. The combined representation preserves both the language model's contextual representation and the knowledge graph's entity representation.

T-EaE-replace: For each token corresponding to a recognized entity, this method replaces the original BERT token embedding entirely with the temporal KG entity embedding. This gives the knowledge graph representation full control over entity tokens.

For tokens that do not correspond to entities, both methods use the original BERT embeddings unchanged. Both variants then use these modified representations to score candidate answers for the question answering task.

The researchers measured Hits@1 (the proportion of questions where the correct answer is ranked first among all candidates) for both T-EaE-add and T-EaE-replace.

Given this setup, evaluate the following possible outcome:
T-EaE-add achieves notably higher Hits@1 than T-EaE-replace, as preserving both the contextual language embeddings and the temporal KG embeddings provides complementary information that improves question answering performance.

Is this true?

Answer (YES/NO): NO